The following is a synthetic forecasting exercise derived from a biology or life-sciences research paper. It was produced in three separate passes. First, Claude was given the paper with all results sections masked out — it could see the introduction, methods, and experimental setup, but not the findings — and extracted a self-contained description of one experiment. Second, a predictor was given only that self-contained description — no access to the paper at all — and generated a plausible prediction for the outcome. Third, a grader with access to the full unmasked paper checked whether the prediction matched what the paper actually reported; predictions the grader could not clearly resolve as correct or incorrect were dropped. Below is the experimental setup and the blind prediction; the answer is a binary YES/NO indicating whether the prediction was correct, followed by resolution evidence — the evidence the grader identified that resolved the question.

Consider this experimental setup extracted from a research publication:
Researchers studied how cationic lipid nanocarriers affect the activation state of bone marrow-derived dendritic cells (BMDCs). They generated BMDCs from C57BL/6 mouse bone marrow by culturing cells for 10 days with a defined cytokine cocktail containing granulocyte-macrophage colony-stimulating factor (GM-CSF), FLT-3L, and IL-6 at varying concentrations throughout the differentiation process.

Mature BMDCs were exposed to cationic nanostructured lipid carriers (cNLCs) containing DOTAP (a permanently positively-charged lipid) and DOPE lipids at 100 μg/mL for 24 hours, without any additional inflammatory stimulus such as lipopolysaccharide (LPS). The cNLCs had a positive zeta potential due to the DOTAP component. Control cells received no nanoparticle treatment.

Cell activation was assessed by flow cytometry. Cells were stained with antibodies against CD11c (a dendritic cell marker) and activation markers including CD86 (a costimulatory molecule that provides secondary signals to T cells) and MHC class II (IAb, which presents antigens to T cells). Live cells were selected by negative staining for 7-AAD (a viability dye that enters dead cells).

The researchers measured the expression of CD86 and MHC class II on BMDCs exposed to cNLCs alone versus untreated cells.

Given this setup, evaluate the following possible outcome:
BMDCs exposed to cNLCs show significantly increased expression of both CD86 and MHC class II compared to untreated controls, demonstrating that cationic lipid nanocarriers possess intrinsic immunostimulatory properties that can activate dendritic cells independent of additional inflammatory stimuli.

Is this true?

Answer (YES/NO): NO